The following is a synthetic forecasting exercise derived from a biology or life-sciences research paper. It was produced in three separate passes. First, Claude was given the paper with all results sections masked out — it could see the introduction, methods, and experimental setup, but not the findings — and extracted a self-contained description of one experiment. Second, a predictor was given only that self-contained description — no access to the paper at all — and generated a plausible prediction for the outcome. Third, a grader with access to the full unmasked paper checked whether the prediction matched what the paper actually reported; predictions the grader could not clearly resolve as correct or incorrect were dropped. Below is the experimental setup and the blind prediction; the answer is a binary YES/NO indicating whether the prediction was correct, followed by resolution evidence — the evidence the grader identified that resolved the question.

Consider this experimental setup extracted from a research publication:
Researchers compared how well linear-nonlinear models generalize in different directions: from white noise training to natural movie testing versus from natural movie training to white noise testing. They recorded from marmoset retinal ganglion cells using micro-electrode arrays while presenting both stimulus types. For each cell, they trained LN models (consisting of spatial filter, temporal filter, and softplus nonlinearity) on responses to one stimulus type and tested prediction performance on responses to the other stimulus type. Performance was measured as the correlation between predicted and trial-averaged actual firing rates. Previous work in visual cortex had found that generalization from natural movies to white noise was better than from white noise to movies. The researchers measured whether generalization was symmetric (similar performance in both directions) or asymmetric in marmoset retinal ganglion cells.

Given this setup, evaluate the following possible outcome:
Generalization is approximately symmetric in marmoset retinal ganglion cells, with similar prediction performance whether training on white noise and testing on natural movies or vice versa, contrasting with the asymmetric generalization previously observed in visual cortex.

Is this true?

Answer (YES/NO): NO